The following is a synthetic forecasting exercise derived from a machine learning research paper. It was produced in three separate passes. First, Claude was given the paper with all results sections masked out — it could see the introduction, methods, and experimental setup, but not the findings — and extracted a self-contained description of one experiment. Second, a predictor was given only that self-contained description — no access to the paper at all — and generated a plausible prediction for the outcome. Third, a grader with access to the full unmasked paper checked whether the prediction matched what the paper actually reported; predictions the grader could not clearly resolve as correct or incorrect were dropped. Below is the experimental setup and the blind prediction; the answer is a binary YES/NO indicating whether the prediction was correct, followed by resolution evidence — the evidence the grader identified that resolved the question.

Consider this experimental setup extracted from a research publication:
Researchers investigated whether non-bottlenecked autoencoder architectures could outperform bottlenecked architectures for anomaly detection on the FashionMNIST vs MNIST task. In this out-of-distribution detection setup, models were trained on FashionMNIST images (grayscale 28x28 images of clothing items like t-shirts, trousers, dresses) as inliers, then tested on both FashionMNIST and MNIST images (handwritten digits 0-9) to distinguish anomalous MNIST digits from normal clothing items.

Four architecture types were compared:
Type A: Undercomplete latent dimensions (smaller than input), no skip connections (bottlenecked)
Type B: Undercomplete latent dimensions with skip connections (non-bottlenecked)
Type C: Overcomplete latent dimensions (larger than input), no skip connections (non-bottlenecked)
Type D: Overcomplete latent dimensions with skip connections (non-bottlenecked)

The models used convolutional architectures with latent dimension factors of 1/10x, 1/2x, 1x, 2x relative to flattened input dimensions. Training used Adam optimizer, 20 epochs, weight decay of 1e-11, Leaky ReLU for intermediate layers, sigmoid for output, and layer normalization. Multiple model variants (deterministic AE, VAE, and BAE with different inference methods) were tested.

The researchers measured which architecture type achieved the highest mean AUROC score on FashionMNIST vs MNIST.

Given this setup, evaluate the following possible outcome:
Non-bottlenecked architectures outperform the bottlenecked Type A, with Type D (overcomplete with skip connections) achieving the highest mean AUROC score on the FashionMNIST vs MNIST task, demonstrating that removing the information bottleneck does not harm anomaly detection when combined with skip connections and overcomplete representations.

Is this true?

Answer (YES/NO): NO